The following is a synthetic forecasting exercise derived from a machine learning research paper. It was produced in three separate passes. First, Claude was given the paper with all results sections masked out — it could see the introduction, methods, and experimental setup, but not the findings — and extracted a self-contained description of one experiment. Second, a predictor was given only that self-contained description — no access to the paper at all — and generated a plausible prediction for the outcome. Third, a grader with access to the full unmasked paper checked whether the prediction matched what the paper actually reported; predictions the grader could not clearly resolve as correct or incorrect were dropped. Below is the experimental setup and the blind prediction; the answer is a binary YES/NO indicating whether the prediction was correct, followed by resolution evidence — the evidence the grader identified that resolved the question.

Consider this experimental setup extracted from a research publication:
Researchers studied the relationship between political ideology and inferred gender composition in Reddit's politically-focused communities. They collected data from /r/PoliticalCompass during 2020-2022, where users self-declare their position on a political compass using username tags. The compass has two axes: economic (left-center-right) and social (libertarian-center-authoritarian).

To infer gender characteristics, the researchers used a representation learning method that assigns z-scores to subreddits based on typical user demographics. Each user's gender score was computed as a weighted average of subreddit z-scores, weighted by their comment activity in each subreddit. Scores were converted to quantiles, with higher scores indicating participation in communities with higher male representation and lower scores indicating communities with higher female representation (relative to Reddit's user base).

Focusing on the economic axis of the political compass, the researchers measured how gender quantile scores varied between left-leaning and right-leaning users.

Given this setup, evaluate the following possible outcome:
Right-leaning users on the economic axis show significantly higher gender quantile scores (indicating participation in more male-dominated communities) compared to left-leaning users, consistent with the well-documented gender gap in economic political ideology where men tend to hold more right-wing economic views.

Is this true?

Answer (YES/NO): YES